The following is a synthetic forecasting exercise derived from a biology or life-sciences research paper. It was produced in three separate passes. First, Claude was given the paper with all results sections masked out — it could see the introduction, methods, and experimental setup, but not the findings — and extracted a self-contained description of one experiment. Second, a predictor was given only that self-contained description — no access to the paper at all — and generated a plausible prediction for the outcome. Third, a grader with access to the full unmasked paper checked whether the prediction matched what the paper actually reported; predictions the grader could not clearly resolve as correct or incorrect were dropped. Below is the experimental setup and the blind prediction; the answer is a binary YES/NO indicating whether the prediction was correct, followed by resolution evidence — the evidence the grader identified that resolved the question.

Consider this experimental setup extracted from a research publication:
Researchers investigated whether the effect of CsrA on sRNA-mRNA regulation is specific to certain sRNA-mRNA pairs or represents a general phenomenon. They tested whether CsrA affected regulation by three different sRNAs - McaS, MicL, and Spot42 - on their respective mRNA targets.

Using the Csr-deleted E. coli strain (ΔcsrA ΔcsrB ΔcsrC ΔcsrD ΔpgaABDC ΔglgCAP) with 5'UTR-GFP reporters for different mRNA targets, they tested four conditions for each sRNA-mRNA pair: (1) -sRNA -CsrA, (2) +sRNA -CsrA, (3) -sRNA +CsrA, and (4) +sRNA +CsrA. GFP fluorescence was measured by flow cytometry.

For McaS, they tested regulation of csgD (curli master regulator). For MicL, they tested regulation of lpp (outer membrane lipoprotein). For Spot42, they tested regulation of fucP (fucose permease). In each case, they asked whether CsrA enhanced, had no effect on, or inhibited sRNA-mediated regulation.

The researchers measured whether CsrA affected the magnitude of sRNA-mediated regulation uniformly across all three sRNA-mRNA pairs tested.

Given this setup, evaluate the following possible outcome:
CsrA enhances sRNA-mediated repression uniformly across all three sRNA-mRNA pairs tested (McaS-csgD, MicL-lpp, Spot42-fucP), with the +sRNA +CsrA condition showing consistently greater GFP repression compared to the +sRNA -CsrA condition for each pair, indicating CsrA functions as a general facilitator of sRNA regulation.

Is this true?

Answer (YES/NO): NO